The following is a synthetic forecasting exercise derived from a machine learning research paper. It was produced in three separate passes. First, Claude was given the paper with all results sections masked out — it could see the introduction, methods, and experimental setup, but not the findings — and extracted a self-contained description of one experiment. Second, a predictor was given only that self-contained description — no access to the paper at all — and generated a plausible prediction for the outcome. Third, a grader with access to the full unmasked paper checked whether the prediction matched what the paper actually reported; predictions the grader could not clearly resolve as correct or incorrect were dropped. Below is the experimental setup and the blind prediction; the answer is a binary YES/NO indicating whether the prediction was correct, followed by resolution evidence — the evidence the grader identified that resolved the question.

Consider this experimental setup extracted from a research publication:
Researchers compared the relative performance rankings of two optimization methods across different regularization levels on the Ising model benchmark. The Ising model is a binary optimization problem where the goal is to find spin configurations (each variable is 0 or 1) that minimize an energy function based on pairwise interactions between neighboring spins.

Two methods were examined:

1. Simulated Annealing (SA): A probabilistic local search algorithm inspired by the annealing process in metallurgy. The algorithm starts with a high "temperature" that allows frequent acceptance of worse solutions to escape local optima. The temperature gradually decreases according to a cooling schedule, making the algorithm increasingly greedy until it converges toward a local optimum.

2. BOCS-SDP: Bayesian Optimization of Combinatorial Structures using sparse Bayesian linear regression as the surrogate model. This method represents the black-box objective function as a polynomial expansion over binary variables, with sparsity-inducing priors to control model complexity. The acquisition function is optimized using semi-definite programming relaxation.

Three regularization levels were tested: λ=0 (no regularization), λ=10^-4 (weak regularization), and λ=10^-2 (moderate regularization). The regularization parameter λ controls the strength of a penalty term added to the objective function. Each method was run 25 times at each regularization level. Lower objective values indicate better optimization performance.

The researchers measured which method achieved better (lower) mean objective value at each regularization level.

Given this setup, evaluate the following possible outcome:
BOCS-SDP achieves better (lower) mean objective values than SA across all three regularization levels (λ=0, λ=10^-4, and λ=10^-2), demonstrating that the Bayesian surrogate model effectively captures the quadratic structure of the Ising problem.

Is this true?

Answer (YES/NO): NO